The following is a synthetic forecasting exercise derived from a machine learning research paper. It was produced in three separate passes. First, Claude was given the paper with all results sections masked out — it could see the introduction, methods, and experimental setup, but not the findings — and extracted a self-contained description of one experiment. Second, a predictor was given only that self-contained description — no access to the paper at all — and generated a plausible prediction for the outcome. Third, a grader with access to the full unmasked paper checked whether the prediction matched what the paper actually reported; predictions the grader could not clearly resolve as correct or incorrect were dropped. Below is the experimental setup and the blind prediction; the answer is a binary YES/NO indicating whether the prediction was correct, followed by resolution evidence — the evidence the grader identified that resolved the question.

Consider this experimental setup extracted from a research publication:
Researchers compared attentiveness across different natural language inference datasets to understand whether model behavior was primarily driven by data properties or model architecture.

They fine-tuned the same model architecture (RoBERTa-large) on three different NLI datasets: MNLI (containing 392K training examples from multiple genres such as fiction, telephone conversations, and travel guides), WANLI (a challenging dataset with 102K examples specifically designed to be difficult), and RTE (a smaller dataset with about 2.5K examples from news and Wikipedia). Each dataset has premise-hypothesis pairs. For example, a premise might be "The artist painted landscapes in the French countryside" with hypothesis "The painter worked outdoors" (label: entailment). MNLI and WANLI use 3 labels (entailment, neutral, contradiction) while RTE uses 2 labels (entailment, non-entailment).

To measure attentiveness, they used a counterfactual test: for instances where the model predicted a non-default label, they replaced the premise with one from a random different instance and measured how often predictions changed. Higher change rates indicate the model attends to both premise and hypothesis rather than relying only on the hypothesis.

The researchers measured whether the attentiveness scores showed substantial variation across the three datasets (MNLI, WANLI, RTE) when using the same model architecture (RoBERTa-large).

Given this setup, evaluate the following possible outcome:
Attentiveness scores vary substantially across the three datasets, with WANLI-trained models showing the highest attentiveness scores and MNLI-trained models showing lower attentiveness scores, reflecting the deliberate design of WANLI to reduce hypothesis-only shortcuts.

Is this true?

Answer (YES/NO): NO